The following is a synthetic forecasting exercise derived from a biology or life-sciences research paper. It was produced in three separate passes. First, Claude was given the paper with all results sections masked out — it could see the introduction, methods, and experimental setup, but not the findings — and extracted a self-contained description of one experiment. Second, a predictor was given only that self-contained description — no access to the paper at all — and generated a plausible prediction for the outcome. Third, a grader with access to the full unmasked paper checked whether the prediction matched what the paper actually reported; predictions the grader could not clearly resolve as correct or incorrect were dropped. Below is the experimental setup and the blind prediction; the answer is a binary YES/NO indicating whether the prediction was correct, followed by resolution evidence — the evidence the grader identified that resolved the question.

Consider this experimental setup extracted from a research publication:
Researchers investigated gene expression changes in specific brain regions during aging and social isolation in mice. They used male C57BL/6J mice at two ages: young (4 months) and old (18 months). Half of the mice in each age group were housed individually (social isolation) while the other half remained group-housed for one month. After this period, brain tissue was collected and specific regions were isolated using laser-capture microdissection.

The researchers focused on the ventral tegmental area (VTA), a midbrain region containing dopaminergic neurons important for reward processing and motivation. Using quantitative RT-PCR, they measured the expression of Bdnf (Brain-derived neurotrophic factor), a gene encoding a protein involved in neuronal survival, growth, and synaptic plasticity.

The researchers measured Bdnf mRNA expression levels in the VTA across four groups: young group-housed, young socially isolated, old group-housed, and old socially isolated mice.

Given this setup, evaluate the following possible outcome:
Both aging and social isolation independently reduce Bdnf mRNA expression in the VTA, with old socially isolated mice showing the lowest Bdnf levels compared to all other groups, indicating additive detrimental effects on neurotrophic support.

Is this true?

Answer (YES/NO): NO